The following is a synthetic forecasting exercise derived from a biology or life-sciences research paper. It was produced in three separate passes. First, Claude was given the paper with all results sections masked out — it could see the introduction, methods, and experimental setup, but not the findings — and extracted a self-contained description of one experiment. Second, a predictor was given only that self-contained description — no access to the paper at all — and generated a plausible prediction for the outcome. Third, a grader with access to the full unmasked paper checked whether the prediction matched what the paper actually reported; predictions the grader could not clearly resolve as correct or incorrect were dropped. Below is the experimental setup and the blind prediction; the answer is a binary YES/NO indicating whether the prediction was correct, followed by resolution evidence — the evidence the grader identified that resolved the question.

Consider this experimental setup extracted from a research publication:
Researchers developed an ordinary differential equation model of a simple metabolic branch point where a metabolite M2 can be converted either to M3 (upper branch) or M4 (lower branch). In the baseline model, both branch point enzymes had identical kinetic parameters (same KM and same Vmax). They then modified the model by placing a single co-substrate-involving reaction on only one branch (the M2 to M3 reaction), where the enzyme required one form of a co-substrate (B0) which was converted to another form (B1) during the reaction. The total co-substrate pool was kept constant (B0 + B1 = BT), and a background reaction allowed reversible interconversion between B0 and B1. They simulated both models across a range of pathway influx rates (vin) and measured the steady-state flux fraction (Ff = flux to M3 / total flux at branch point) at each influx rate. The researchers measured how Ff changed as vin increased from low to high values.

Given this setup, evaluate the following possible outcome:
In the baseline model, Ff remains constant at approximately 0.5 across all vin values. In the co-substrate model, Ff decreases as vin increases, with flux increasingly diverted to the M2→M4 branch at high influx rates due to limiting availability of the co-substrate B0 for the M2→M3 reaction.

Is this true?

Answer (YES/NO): NO